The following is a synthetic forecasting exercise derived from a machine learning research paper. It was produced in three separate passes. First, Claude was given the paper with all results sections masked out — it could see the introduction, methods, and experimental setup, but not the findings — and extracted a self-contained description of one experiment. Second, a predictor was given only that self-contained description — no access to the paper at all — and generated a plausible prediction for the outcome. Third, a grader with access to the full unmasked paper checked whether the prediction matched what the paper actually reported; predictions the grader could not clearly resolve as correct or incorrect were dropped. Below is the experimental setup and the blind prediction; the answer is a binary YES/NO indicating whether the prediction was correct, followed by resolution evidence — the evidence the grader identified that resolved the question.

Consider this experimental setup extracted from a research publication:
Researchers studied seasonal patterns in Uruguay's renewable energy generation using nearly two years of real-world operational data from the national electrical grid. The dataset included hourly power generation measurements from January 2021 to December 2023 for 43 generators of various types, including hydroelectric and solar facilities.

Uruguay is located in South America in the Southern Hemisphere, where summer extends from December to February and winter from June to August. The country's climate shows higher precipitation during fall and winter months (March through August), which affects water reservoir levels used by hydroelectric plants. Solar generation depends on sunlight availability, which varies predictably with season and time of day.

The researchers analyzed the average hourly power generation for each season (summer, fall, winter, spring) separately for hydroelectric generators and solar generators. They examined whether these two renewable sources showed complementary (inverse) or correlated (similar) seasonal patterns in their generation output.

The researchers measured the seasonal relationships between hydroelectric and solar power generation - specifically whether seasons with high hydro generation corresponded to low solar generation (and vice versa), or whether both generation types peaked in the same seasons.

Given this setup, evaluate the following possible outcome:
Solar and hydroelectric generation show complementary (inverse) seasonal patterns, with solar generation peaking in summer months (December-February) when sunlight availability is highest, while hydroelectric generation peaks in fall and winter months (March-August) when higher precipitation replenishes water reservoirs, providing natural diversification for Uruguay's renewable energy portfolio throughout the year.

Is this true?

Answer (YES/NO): NO